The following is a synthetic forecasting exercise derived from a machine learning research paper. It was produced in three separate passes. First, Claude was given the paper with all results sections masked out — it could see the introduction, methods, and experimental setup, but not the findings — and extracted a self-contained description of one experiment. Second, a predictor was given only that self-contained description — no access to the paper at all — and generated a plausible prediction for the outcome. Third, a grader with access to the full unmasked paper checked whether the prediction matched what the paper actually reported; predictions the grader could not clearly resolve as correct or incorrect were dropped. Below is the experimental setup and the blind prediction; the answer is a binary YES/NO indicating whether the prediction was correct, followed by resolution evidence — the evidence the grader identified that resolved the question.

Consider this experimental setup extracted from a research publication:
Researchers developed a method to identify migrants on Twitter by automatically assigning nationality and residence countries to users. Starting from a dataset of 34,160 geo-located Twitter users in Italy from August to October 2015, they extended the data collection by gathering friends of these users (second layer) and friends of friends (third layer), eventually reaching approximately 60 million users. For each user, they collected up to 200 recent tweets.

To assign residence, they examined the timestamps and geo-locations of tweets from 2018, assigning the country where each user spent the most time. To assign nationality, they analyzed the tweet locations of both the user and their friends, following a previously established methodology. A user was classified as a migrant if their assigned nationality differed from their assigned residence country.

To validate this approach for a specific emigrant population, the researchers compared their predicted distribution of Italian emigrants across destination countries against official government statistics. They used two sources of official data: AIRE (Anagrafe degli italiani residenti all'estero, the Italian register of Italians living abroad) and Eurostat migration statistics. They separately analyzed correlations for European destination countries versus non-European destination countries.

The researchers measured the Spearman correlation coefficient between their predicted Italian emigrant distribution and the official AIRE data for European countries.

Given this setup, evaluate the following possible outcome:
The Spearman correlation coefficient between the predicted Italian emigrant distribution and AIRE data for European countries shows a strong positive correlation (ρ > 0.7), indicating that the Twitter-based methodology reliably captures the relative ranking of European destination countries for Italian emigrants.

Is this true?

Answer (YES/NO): YES